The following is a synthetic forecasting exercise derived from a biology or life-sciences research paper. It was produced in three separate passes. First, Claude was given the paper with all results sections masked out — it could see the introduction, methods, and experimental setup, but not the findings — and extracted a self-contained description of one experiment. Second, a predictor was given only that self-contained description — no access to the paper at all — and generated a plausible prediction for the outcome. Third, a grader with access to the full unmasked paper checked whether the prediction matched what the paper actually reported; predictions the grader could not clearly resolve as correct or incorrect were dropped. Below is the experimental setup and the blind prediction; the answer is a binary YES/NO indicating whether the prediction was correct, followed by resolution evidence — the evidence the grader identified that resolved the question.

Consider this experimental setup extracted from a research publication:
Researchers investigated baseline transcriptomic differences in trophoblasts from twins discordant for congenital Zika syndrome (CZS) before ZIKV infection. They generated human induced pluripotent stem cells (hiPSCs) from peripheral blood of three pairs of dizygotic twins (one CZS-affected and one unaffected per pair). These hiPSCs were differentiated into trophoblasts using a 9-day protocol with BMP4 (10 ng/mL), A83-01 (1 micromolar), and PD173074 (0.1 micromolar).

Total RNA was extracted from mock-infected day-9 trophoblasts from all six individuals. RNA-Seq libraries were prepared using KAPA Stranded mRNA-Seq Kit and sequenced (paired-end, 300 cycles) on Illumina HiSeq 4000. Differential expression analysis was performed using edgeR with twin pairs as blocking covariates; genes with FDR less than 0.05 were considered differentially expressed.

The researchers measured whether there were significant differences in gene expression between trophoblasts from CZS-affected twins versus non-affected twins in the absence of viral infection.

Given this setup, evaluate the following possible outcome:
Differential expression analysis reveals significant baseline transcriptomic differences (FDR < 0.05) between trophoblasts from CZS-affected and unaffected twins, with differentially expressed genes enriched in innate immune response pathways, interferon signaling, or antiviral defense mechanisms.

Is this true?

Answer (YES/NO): NO